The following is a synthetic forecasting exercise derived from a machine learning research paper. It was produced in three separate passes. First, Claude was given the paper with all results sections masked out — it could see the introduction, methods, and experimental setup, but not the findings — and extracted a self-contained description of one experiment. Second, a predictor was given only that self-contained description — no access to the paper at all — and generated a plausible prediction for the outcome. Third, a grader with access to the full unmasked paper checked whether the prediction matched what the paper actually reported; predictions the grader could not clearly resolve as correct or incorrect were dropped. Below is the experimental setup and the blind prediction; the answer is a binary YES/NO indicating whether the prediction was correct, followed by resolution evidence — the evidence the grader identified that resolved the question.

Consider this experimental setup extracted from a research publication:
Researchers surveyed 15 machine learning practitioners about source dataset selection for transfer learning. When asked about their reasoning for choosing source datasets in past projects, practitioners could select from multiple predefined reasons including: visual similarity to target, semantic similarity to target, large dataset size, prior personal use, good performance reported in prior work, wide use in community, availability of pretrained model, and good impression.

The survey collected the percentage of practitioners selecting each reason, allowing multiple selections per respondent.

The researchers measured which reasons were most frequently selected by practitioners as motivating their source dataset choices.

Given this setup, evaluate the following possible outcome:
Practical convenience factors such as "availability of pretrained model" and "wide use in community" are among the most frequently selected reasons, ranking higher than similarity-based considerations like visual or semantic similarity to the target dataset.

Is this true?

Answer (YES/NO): YES